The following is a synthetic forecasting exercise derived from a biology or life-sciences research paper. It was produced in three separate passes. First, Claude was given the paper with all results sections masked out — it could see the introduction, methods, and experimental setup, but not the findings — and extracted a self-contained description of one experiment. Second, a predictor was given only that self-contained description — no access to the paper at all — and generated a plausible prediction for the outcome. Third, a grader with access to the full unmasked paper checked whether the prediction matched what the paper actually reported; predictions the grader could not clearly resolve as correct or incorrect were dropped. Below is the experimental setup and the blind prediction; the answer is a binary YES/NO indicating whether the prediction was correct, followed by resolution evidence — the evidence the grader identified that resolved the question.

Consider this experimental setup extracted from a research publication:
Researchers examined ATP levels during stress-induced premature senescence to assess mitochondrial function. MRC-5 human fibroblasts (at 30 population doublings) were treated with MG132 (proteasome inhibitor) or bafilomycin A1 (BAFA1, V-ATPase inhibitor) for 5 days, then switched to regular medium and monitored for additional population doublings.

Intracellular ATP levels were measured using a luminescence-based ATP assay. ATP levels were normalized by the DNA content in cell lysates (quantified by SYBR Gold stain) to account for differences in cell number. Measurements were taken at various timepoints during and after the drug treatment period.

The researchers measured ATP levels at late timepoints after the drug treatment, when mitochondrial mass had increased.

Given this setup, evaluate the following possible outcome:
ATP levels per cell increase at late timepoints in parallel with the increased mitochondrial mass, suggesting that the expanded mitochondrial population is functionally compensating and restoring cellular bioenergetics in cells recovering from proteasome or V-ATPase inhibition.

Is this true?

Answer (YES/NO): YES